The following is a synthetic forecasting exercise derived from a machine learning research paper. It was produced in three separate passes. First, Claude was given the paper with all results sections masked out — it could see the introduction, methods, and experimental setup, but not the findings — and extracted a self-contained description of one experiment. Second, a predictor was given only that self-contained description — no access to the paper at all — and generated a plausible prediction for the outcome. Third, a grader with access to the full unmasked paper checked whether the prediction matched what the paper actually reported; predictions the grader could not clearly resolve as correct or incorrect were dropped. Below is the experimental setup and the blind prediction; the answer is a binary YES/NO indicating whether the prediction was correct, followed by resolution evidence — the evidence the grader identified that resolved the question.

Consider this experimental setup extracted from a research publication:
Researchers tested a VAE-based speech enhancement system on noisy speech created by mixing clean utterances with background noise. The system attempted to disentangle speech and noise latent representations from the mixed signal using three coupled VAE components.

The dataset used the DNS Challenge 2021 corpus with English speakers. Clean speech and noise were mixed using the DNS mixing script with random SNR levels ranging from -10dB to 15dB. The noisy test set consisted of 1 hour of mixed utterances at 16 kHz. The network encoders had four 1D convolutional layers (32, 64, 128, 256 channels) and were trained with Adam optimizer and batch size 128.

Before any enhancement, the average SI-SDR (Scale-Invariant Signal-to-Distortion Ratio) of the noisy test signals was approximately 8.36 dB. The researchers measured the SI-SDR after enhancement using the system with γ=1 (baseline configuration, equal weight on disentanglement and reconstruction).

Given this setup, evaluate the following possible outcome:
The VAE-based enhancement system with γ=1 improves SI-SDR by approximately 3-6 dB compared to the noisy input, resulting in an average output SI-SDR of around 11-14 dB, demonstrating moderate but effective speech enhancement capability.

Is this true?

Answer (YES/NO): NO